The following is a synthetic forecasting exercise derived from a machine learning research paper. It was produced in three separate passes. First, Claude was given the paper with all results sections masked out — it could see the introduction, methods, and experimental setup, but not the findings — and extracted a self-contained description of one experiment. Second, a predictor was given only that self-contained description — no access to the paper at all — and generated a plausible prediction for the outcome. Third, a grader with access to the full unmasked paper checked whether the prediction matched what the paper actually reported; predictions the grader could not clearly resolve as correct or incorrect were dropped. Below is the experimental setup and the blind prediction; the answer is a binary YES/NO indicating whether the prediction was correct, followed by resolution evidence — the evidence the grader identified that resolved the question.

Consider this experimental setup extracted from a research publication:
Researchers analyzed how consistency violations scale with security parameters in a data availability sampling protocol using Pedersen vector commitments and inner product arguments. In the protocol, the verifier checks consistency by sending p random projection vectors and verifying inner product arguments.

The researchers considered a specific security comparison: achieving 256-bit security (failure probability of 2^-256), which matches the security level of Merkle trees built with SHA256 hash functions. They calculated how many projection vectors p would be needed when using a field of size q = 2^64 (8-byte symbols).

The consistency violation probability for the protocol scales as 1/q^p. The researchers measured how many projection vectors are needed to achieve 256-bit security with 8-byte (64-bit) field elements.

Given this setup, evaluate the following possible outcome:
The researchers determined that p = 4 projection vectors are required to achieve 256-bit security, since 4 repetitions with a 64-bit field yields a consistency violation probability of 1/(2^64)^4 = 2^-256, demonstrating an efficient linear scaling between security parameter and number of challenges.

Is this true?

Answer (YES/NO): YES